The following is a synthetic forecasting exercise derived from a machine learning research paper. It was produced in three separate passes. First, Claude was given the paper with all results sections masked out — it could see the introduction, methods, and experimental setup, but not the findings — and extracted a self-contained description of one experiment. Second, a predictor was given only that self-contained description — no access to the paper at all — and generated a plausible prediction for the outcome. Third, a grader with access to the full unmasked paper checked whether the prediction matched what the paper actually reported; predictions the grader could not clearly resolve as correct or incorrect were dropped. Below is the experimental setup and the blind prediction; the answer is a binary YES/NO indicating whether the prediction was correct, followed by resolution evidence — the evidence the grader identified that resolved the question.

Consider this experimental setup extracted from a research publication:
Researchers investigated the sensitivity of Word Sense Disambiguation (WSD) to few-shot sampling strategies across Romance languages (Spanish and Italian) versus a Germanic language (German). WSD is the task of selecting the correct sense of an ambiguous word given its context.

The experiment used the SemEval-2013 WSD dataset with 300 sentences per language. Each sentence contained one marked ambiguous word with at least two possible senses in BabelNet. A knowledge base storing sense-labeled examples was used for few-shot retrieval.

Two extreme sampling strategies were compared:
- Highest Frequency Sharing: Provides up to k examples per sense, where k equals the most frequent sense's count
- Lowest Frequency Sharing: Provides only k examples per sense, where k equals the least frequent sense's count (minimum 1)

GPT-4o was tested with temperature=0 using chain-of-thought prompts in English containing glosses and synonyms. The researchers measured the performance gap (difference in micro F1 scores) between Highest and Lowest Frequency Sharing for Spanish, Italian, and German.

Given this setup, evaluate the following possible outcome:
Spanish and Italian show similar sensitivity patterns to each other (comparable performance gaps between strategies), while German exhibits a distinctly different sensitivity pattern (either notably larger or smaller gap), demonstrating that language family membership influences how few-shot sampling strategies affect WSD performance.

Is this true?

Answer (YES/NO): NO